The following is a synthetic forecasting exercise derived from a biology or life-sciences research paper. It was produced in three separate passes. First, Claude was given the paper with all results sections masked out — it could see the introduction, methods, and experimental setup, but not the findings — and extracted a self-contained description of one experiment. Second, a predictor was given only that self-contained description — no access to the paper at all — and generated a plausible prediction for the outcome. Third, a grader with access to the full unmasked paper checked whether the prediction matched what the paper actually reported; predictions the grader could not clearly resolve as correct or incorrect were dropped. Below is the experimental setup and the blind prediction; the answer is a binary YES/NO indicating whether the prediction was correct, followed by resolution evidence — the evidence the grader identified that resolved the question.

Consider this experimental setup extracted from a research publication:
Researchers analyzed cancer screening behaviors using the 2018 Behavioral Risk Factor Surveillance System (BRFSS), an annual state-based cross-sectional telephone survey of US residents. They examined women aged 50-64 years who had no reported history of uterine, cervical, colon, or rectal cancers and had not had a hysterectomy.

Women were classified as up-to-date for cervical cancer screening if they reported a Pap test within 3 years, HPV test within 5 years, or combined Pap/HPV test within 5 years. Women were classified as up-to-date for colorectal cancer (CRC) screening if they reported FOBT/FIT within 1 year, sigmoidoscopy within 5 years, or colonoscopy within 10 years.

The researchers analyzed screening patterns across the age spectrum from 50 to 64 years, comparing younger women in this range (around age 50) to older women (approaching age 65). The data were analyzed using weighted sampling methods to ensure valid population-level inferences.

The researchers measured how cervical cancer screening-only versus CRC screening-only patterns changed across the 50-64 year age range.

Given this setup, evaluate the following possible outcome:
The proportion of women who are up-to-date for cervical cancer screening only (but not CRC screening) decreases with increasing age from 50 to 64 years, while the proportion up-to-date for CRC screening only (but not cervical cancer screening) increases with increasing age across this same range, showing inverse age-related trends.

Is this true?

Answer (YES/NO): YES